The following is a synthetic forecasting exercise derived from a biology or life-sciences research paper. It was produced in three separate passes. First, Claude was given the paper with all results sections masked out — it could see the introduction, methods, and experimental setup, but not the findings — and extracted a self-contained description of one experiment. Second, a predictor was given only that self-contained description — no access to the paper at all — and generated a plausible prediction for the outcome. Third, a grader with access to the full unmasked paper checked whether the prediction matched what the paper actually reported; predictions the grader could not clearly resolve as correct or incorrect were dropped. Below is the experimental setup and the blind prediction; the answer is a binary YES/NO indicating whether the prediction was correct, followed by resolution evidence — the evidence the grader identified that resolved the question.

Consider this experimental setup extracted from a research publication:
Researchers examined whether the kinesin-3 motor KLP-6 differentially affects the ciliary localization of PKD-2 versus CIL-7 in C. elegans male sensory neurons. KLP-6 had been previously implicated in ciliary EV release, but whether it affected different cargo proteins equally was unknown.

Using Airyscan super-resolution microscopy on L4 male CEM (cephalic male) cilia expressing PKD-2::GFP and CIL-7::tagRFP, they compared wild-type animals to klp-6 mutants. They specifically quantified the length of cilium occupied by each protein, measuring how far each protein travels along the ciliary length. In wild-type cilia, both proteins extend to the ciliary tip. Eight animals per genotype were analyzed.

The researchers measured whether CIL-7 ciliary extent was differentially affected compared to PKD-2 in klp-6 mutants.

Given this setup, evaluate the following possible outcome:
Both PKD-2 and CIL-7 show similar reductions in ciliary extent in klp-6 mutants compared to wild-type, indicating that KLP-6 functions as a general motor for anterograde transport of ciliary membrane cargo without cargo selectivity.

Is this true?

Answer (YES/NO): NO